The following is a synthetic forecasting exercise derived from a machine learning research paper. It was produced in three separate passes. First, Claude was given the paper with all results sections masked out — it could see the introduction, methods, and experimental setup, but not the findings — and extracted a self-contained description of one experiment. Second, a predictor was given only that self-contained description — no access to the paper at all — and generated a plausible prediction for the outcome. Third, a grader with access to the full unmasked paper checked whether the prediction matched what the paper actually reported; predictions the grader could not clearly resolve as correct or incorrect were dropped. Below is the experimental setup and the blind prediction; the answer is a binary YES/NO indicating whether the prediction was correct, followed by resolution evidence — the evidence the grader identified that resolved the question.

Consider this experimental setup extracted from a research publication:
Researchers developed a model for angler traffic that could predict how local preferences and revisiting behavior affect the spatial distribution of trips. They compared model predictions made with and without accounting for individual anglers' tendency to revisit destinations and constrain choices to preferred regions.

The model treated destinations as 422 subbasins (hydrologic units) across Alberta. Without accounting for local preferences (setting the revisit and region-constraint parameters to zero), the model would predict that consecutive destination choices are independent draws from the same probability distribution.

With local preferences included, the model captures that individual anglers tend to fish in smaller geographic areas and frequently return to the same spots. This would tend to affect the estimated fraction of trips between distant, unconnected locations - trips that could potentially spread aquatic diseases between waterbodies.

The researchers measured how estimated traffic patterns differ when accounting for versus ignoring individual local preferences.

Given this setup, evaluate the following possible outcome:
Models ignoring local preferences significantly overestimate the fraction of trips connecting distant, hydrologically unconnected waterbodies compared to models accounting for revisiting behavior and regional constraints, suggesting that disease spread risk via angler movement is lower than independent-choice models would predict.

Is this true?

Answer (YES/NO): YES